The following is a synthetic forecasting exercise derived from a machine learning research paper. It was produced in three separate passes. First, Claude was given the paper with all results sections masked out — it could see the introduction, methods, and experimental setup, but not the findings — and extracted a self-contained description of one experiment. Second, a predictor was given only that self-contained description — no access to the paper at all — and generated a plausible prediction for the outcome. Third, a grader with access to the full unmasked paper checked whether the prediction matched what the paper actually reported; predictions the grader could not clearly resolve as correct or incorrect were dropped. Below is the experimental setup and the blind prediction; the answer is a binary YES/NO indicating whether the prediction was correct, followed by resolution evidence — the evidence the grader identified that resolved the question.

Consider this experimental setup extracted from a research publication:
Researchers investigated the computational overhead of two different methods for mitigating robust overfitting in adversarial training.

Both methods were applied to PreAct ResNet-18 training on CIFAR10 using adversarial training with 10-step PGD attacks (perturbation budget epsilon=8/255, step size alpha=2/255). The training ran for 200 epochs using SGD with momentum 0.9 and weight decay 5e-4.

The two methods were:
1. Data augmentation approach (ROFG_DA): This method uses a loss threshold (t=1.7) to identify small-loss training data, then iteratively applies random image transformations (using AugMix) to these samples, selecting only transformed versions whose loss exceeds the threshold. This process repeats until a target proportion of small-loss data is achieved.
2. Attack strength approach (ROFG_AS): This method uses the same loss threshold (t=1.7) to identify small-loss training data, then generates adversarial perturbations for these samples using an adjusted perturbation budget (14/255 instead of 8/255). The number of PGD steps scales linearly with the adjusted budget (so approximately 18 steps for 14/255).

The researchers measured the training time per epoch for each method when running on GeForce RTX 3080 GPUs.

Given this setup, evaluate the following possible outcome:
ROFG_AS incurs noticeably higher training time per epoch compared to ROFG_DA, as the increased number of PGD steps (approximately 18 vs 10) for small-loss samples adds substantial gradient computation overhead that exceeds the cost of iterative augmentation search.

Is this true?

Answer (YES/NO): NO